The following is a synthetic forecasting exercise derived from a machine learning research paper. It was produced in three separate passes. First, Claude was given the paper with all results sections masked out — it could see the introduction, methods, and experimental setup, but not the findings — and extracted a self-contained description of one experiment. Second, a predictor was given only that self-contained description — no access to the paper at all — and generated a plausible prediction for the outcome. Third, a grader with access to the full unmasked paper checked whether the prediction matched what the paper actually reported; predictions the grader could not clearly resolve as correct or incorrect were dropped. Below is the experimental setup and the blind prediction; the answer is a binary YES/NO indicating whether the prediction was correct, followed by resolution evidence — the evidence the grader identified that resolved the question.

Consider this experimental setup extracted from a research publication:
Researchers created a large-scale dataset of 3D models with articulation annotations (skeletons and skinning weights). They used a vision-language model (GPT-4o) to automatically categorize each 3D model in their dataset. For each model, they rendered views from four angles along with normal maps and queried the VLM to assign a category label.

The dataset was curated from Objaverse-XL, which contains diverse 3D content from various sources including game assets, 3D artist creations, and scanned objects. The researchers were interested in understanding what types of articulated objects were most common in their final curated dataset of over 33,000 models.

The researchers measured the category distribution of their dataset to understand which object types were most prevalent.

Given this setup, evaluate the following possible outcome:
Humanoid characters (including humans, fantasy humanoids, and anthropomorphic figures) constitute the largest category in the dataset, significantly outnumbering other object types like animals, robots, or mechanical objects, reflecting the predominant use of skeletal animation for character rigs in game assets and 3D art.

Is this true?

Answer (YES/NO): YES